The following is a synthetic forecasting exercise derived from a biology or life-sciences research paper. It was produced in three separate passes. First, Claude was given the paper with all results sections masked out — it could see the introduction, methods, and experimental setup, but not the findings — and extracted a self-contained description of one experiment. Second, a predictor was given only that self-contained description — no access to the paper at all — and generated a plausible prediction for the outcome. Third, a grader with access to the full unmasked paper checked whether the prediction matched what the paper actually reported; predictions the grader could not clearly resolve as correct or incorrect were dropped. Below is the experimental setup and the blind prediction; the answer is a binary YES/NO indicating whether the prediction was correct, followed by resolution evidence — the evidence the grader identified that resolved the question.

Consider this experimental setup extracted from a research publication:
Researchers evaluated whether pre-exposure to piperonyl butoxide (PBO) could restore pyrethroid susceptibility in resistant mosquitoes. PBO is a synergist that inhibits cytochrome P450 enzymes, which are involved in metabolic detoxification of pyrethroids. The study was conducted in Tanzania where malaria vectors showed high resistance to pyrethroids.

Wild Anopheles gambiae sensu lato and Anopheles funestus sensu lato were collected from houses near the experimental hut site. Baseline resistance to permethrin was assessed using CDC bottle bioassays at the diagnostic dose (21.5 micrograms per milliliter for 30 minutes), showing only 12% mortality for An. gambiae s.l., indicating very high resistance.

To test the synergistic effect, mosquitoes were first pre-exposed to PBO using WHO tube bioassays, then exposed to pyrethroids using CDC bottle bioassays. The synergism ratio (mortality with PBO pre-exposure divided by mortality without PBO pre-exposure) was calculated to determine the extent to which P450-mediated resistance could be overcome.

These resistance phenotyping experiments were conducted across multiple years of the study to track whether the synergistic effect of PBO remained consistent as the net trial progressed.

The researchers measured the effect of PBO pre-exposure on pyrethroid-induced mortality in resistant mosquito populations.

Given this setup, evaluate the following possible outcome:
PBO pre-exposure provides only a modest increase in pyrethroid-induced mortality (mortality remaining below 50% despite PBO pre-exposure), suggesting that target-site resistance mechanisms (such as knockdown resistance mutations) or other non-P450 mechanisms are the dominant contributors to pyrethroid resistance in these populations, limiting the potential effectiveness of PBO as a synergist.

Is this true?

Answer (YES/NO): YES